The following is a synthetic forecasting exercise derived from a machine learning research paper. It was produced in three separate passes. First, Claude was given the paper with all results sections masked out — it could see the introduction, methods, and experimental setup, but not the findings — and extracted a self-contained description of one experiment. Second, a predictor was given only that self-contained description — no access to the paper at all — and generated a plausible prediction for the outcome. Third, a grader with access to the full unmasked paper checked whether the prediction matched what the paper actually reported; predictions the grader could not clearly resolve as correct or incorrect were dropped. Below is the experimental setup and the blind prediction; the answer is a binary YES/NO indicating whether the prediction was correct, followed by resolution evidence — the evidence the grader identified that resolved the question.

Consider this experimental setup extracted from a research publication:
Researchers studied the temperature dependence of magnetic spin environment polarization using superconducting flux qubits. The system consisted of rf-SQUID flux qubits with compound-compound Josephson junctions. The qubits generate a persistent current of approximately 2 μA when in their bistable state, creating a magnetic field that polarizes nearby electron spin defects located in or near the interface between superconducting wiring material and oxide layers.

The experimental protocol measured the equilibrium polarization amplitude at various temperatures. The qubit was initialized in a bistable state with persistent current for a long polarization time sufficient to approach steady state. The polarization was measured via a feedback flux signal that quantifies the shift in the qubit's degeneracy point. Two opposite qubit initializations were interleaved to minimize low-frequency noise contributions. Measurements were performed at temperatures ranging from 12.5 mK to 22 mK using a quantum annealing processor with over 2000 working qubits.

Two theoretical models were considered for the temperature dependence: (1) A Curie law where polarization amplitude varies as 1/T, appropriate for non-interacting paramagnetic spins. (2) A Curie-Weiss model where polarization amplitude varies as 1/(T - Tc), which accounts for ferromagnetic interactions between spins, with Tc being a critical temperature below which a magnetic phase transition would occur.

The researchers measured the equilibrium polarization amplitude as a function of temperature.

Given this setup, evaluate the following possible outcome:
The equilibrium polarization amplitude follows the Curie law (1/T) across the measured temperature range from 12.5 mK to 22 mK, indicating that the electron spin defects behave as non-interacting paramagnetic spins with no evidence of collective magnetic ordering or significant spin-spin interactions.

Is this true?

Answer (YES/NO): NO